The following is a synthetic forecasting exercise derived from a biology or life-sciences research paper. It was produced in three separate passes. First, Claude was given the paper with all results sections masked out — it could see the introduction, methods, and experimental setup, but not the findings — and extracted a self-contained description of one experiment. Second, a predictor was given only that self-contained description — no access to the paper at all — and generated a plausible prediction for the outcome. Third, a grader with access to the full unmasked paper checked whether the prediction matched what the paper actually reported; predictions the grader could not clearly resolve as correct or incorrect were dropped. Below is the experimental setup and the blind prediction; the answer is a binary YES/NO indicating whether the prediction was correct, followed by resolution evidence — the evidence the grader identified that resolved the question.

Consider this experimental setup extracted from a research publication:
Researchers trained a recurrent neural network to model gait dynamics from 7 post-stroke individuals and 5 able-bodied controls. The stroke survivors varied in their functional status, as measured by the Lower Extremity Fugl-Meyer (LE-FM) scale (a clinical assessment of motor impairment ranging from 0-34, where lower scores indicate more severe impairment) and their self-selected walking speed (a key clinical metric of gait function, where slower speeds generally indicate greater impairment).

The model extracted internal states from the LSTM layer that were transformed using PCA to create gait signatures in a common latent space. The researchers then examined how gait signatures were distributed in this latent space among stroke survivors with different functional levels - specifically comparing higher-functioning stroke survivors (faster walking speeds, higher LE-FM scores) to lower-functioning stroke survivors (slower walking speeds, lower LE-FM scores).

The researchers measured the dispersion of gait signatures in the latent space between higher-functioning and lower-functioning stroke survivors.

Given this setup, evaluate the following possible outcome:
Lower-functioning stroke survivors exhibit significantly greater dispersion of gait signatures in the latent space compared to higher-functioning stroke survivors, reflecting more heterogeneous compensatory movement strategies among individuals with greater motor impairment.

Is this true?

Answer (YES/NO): YES